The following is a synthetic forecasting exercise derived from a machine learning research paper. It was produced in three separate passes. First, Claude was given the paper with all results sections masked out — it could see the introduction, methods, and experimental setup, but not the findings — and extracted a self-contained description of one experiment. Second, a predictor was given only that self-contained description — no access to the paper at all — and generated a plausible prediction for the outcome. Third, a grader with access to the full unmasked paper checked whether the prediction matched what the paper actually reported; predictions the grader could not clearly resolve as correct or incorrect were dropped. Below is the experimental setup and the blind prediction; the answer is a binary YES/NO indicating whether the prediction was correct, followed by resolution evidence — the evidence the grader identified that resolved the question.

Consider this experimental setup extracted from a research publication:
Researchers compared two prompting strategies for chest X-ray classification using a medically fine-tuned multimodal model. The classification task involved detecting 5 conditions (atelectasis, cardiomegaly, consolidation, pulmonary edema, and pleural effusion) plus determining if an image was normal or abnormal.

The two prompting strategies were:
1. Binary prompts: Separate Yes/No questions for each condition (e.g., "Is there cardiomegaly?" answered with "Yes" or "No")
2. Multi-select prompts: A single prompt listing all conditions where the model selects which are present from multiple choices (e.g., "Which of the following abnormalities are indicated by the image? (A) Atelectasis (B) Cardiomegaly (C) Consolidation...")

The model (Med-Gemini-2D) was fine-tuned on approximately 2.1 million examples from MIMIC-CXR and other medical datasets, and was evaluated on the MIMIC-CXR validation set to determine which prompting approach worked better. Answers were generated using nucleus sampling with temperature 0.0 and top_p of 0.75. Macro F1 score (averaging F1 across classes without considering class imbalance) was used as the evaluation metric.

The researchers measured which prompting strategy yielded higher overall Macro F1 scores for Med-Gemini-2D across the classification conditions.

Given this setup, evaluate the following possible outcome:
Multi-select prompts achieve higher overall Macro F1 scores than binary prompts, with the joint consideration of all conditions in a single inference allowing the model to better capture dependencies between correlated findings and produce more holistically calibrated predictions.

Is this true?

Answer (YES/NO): NO